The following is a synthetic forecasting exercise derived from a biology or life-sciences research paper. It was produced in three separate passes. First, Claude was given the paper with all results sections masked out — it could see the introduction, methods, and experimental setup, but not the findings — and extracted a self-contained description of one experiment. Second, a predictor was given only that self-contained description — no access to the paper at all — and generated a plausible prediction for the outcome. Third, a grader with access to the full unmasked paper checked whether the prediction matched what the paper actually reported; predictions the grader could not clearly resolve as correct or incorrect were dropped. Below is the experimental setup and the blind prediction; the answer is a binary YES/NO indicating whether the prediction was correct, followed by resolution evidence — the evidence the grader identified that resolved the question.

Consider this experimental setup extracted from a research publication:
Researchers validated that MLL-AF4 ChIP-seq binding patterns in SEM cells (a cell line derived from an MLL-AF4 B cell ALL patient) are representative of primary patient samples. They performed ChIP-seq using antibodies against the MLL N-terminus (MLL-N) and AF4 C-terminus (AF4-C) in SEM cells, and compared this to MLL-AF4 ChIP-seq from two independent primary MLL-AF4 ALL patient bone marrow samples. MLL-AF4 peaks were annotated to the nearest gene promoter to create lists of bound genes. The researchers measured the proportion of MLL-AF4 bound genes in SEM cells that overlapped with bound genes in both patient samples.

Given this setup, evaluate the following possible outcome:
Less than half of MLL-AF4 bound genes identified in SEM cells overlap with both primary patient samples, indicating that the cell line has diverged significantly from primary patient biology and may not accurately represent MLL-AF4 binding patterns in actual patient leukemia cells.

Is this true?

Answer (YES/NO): NO